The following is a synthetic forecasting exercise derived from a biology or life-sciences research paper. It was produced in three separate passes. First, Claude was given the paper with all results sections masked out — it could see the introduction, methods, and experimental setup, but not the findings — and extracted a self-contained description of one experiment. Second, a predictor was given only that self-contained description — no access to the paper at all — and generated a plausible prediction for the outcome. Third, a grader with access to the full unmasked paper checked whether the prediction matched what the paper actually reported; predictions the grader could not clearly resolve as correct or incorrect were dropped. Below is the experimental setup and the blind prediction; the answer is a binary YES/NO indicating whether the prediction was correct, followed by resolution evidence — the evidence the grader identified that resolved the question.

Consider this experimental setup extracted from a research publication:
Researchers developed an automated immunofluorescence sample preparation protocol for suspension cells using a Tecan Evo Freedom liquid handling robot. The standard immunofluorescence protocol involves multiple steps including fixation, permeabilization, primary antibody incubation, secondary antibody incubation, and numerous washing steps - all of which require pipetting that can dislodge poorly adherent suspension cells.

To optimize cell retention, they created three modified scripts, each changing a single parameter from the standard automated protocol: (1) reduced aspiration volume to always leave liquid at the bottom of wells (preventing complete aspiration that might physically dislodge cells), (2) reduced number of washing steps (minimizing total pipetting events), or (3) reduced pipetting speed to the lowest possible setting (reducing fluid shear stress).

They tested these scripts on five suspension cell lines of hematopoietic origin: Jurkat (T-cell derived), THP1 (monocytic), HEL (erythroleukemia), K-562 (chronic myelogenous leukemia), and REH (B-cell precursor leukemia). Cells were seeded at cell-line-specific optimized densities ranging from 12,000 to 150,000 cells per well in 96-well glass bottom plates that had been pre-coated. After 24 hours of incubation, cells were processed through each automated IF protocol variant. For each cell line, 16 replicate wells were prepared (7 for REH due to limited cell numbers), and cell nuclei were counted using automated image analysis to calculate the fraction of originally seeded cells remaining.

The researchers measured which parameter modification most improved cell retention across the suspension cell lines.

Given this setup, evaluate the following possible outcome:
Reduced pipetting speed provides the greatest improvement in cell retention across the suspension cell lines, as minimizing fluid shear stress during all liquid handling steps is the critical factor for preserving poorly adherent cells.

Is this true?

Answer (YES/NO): YES